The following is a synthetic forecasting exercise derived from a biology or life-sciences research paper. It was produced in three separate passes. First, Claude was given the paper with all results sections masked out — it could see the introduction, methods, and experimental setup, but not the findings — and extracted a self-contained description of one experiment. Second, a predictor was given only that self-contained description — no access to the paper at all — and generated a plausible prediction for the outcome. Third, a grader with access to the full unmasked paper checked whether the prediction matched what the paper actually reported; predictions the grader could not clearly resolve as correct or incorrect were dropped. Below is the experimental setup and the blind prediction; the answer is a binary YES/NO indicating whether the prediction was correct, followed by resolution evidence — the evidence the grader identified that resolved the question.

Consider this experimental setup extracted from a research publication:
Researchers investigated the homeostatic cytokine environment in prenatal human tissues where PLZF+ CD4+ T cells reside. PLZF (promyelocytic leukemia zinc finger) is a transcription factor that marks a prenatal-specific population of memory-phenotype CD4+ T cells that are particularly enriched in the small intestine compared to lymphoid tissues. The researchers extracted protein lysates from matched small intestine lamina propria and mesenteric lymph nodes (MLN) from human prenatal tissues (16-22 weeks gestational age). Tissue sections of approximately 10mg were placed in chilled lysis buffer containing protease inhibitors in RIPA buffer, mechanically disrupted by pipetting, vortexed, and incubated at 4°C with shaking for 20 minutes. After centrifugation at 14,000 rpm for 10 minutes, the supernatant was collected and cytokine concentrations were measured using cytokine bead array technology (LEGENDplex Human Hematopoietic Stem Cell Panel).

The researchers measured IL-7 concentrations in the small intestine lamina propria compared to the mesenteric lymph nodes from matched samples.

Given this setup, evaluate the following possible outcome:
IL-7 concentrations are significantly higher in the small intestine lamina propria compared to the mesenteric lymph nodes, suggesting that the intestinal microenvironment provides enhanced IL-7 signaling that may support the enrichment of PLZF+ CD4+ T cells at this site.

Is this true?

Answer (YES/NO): YES